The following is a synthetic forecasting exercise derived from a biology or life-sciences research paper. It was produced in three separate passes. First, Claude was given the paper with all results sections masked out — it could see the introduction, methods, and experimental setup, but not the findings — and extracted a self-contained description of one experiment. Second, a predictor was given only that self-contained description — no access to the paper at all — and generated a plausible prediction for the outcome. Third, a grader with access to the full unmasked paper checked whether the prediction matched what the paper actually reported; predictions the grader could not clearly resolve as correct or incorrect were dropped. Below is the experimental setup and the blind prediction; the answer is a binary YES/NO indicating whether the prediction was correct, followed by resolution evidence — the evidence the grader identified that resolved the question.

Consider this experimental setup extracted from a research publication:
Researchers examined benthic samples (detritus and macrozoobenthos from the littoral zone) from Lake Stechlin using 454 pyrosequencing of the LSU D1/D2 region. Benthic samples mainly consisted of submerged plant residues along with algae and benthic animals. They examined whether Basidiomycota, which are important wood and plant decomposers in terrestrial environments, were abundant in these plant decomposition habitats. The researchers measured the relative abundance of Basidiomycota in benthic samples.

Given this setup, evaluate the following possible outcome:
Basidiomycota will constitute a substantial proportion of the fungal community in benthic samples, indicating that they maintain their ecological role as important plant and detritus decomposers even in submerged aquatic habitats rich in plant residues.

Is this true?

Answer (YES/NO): NO